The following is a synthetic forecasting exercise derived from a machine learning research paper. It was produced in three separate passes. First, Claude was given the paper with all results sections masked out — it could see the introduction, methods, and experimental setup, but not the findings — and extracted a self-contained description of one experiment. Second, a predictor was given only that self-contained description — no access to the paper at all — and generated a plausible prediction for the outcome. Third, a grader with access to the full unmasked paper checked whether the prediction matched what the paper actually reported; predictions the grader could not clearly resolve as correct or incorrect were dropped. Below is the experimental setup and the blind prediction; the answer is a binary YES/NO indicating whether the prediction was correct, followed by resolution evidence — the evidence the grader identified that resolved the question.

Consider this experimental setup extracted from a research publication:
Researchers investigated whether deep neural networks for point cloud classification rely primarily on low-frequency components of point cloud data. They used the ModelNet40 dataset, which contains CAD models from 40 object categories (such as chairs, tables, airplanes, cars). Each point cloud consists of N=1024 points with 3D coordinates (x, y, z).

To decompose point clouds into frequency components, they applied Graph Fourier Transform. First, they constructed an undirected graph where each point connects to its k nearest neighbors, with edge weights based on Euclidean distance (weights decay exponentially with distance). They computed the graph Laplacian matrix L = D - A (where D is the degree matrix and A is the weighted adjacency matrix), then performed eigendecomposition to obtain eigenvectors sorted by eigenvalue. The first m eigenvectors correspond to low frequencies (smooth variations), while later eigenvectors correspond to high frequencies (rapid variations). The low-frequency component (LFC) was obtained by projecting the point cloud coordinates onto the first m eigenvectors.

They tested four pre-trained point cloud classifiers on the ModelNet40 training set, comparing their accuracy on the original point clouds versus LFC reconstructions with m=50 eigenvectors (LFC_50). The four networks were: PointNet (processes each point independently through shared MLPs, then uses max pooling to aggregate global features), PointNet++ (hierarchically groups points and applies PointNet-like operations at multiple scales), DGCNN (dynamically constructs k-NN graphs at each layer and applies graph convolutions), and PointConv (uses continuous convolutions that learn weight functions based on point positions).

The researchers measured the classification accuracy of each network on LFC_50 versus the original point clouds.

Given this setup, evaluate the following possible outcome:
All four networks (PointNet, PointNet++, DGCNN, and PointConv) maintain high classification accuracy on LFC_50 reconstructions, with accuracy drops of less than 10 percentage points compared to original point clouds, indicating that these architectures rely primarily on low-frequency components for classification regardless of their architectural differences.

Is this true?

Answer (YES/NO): NO